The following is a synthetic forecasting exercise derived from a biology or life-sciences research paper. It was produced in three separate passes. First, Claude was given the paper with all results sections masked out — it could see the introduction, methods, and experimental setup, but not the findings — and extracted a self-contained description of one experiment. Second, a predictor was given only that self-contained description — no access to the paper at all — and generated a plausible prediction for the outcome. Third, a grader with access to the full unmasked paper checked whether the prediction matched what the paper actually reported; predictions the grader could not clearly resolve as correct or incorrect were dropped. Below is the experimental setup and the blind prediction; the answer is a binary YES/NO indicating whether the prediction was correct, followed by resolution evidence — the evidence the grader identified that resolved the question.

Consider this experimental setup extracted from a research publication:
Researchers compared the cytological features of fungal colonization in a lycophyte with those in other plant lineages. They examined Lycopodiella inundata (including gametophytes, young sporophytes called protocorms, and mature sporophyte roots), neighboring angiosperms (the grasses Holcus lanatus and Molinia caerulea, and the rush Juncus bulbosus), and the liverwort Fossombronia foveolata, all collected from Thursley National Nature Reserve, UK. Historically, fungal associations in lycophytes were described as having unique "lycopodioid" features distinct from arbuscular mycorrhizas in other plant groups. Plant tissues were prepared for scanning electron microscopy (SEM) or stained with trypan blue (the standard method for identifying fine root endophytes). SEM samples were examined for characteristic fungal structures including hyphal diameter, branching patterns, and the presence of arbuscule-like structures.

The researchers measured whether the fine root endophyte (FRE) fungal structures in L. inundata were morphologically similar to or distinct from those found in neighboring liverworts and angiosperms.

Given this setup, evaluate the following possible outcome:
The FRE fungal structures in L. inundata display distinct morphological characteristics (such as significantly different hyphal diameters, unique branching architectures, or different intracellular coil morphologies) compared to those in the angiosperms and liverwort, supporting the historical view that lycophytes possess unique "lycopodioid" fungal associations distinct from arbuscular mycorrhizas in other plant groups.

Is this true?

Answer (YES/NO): NO